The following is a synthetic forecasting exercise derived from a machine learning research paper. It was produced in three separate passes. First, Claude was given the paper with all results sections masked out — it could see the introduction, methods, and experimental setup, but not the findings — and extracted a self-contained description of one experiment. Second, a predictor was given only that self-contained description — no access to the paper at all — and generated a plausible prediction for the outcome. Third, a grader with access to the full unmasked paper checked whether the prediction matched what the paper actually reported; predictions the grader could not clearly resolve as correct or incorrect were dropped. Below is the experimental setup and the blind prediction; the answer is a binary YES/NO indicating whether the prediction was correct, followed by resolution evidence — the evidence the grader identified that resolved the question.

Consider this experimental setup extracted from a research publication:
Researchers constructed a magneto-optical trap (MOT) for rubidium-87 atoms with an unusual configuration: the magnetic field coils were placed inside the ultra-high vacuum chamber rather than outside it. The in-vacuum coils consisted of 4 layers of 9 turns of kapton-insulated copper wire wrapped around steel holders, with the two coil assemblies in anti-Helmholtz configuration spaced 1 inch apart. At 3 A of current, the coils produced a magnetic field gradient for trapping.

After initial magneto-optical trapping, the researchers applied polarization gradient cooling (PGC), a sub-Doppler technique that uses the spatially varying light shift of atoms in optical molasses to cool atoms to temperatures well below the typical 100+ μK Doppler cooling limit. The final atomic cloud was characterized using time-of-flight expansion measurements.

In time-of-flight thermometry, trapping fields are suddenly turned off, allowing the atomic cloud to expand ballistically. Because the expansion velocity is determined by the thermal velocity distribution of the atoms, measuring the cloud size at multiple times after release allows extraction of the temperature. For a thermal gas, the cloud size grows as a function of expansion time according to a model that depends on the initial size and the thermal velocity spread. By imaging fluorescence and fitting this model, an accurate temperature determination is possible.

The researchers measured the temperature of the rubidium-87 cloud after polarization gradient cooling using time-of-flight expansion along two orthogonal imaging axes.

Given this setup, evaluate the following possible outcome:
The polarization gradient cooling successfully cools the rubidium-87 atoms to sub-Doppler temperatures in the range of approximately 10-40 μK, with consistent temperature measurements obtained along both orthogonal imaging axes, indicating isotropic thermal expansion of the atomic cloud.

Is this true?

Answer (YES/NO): YES